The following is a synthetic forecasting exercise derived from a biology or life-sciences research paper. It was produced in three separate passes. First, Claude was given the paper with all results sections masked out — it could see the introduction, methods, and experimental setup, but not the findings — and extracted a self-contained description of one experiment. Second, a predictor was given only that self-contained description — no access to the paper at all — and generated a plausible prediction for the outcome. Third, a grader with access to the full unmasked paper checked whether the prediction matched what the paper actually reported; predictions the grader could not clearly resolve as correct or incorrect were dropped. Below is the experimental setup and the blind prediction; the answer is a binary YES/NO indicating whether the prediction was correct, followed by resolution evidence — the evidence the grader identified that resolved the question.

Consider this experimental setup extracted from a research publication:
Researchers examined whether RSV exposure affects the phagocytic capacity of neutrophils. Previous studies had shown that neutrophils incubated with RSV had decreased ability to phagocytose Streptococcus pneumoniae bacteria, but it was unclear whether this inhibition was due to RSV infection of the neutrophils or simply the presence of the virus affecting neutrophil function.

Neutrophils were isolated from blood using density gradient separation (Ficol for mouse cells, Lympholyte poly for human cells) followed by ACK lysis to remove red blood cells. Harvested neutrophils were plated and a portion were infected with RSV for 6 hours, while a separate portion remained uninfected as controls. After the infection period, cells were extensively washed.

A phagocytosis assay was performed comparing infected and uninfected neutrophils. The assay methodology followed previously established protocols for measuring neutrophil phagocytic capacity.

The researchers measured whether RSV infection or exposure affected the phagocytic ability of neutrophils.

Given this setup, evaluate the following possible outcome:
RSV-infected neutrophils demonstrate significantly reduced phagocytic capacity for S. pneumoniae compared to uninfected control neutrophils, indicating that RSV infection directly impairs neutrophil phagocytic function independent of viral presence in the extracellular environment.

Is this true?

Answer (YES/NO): YES